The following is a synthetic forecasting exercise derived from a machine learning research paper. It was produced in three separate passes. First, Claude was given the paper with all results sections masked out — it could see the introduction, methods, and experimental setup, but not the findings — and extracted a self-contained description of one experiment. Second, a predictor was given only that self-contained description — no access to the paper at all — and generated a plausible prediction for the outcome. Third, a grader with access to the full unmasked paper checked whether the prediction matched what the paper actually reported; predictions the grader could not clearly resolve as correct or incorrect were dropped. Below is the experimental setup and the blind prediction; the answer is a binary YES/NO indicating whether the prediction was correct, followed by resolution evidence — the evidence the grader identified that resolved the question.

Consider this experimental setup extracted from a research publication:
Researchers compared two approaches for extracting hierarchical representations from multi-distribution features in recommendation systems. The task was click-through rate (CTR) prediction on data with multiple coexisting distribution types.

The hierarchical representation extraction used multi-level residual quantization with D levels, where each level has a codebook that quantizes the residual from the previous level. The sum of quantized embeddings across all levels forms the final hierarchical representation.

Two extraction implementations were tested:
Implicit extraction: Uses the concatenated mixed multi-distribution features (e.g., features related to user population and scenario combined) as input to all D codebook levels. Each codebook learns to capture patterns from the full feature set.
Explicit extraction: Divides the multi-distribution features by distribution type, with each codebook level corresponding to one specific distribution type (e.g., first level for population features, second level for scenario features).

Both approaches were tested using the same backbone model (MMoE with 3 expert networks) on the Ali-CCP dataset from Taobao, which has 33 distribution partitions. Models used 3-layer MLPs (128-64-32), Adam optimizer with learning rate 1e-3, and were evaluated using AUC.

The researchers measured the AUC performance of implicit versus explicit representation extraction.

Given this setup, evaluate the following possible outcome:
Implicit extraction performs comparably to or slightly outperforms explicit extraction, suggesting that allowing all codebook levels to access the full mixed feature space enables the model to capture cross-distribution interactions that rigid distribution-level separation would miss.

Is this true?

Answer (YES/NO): YES